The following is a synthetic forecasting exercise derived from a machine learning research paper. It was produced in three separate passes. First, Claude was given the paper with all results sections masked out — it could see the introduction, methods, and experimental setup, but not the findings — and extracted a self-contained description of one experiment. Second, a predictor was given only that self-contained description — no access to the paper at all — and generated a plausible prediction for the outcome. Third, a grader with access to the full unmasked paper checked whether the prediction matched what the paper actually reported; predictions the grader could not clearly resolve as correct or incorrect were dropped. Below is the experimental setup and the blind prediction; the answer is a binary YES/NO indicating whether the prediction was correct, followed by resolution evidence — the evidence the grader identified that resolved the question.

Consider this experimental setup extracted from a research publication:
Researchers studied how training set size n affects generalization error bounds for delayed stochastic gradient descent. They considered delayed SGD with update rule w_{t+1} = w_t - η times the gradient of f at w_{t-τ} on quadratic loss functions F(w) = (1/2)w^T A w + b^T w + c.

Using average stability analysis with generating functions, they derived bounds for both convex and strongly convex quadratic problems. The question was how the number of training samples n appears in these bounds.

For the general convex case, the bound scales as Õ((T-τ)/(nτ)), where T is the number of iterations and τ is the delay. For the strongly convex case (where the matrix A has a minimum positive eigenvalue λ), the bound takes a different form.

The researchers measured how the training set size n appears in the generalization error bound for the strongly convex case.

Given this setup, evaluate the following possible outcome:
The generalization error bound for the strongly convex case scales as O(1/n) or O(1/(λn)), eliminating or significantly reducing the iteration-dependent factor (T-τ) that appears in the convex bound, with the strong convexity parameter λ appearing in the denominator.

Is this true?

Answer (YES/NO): YES